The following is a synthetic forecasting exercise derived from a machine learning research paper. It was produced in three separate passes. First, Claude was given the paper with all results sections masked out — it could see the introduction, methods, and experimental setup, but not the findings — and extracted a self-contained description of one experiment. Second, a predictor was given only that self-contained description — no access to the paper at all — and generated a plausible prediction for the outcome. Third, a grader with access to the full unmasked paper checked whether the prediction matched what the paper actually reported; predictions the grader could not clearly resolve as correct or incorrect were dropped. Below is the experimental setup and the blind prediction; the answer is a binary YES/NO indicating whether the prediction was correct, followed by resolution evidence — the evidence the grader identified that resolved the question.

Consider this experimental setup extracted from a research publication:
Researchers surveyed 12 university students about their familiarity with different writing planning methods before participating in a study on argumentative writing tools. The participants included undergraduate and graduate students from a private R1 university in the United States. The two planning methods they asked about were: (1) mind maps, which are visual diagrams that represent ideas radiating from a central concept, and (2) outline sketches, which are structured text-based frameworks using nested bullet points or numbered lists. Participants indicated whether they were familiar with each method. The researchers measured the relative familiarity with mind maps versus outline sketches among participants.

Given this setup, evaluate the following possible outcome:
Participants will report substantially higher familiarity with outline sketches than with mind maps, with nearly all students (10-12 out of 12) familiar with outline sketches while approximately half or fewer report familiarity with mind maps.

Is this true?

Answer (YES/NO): YES